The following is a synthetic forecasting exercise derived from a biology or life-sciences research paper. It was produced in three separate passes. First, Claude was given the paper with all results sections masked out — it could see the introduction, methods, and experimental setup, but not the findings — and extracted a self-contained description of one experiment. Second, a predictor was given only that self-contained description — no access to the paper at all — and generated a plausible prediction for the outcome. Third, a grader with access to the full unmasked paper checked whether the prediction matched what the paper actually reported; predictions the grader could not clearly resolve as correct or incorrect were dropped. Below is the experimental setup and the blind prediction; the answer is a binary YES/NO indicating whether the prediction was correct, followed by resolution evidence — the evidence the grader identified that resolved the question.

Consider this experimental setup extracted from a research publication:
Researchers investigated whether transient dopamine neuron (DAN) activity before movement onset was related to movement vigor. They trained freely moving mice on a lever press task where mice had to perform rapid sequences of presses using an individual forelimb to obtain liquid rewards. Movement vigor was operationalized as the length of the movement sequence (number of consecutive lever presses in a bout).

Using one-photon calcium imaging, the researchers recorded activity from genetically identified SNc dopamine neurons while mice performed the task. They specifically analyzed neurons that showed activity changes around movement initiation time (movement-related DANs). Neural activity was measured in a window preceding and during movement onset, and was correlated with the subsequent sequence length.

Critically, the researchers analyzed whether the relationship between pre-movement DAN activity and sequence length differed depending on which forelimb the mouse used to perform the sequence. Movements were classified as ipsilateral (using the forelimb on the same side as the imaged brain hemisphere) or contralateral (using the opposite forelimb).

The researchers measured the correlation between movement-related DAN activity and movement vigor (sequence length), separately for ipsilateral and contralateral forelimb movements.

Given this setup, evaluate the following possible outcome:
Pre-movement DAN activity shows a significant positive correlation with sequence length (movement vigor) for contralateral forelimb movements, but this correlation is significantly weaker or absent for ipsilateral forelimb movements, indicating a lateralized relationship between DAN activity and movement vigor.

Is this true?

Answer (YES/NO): YES